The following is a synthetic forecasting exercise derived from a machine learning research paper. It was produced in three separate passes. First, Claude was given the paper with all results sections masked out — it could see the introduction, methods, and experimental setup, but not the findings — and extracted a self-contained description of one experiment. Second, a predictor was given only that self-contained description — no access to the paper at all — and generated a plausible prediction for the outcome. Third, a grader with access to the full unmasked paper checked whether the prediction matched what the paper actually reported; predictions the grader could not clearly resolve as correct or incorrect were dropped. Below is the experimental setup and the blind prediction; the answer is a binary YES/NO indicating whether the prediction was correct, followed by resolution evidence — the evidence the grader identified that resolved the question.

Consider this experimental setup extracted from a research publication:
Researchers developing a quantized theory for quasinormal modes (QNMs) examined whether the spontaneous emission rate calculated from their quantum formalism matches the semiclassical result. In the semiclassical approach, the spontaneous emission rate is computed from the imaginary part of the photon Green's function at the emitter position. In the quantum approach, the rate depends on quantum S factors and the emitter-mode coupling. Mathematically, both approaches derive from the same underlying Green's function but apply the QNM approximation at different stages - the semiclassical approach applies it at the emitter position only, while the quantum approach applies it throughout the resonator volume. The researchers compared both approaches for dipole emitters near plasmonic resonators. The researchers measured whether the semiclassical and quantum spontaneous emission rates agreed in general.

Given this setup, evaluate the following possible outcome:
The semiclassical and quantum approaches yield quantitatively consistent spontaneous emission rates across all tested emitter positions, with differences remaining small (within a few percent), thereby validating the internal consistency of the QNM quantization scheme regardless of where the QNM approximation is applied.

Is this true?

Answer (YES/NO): NO